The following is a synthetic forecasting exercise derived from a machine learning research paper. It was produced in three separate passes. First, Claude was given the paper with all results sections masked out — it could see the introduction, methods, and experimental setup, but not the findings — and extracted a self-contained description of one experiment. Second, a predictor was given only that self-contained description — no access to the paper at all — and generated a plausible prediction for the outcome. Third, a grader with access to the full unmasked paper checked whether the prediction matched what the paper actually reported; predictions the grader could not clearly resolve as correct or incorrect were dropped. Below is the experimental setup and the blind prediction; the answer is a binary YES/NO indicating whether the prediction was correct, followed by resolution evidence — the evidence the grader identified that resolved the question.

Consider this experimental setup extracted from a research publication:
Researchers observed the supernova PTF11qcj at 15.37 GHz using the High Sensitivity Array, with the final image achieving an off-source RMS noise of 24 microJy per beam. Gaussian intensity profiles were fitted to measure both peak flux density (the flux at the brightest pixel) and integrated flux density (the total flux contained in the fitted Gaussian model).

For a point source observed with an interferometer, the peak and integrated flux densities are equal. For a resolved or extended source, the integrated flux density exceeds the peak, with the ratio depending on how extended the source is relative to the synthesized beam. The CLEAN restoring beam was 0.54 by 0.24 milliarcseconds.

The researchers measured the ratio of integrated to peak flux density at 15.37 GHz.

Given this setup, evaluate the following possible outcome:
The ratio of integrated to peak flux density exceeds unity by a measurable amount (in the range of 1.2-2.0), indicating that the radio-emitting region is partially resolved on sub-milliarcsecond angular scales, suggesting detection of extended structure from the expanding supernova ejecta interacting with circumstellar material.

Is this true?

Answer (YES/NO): YES